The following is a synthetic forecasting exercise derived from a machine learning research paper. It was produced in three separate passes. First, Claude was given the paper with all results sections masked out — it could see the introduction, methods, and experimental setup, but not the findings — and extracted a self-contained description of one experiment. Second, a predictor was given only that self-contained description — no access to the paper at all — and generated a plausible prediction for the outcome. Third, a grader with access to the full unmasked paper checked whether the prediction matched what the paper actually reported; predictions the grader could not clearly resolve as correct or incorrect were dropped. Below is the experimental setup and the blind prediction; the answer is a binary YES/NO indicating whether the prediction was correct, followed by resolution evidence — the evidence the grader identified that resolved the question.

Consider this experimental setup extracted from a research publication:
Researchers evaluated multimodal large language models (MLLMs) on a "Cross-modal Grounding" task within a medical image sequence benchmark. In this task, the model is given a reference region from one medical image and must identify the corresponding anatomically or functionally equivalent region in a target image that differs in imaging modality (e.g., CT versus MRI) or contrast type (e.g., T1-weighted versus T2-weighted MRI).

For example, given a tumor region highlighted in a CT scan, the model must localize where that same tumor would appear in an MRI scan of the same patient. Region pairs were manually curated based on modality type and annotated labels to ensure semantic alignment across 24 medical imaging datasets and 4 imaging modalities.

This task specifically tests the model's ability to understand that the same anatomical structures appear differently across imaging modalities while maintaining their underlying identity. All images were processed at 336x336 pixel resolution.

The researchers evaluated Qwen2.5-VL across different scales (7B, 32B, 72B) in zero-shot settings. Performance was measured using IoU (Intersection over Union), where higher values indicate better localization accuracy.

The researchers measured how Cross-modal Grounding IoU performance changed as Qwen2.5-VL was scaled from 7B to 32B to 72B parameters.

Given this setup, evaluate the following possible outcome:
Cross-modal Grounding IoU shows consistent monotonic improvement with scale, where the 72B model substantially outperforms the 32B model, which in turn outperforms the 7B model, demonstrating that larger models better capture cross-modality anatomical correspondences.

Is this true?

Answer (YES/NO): NO